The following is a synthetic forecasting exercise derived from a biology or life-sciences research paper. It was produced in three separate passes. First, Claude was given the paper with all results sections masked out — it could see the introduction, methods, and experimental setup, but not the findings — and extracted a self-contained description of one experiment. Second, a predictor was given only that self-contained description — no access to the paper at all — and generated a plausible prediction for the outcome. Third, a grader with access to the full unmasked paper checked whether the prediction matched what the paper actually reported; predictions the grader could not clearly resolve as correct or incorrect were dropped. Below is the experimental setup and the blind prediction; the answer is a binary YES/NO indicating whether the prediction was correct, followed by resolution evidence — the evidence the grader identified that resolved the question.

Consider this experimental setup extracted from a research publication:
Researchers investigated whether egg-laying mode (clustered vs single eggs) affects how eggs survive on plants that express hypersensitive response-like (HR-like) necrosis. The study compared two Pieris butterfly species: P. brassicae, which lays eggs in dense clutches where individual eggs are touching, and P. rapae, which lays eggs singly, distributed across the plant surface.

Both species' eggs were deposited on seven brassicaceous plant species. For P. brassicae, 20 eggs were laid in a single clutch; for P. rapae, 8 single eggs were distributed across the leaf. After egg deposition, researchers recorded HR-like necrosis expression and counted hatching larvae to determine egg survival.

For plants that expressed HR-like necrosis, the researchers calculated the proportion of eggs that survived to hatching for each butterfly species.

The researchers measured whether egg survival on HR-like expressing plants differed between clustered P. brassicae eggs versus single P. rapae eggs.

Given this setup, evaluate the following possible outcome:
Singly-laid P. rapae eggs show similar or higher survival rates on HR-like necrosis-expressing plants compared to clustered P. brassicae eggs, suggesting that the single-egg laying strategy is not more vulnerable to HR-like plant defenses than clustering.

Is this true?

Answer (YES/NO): NO